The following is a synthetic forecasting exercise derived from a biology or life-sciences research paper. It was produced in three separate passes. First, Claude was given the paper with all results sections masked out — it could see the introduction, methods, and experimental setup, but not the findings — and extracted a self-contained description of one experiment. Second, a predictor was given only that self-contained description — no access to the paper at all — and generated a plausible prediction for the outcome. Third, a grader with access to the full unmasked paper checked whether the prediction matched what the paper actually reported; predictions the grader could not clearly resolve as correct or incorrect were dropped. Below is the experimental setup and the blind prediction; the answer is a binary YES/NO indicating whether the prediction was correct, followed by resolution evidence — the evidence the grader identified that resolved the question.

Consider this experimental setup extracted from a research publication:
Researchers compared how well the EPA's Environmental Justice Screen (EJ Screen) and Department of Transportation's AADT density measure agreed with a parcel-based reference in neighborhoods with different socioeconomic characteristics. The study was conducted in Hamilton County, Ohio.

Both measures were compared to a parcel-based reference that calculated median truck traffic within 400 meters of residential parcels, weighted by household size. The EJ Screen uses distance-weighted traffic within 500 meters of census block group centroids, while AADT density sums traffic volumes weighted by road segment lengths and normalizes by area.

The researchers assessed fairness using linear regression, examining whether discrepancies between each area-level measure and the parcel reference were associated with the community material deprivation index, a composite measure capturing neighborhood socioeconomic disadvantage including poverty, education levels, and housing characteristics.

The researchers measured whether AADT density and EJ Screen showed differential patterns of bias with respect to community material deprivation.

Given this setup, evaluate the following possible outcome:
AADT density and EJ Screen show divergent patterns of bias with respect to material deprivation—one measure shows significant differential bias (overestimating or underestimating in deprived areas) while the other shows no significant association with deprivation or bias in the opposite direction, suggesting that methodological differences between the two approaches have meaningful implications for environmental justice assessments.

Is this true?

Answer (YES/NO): YES